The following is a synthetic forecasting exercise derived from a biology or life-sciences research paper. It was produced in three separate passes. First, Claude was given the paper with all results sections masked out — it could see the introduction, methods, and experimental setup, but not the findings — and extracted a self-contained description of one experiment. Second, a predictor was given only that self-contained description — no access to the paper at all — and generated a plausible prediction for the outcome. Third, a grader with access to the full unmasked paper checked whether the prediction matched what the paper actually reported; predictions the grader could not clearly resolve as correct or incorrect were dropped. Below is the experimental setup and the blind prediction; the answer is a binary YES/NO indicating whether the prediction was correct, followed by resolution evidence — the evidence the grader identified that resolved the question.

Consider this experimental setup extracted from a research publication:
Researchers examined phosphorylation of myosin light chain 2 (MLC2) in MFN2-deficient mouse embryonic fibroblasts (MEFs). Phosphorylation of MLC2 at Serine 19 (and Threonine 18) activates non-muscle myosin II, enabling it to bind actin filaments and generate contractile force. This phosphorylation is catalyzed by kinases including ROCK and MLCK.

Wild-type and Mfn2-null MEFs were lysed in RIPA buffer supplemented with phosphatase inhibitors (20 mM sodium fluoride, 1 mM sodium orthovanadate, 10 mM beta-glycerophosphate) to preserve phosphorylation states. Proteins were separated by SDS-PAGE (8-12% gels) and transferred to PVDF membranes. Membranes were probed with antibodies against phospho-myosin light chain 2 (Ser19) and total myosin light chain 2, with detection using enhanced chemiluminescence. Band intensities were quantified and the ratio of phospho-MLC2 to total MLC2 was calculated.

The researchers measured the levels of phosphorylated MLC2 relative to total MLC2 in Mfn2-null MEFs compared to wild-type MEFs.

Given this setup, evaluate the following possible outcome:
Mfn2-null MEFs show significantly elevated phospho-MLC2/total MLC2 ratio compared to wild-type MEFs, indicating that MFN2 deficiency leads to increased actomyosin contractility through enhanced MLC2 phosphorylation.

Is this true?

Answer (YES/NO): YES